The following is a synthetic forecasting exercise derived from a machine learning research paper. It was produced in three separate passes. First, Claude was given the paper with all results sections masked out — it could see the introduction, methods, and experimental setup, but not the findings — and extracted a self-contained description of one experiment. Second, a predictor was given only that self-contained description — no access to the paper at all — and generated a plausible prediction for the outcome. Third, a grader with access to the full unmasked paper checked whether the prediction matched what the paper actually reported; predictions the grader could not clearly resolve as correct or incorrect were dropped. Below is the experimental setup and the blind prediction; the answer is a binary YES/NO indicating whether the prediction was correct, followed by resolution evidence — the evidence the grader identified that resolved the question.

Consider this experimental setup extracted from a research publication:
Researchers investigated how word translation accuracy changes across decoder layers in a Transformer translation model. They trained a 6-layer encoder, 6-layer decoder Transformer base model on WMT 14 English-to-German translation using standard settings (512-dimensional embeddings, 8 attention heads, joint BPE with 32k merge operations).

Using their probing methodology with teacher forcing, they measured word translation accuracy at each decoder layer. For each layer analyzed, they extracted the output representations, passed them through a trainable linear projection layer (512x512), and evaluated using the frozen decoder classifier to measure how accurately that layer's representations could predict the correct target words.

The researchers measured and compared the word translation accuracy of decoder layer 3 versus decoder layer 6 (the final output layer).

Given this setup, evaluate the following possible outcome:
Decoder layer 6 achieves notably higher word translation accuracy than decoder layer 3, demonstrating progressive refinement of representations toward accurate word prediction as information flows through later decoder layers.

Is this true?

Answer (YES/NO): YES